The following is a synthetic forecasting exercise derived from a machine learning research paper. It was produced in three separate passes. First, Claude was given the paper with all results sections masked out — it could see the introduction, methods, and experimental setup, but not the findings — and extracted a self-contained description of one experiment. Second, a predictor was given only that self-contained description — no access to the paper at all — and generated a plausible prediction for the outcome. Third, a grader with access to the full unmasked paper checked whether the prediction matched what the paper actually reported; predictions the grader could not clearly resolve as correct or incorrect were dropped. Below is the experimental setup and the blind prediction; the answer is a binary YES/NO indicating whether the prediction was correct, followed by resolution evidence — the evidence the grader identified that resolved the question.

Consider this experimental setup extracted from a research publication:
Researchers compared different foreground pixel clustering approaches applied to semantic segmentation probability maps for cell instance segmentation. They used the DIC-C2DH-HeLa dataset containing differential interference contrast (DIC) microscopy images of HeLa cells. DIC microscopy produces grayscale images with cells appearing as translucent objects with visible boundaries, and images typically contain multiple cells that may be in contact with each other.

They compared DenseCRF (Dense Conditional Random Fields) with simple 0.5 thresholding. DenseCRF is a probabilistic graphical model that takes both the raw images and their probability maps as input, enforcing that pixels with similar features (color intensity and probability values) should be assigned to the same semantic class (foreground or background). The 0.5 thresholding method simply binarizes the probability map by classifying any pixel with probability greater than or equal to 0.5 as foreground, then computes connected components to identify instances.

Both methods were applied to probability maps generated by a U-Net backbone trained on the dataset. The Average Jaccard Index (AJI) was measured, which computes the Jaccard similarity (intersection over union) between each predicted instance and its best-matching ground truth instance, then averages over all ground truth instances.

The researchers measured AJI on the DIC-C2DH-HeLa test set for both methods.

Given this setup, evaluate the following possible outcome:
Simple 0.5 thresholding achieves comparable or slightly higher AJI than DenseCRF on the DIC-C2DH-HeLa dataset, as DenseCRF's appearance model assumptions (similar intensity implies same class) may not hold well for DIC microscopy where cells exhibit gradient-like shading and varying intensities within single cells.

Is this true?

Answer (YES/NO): YES